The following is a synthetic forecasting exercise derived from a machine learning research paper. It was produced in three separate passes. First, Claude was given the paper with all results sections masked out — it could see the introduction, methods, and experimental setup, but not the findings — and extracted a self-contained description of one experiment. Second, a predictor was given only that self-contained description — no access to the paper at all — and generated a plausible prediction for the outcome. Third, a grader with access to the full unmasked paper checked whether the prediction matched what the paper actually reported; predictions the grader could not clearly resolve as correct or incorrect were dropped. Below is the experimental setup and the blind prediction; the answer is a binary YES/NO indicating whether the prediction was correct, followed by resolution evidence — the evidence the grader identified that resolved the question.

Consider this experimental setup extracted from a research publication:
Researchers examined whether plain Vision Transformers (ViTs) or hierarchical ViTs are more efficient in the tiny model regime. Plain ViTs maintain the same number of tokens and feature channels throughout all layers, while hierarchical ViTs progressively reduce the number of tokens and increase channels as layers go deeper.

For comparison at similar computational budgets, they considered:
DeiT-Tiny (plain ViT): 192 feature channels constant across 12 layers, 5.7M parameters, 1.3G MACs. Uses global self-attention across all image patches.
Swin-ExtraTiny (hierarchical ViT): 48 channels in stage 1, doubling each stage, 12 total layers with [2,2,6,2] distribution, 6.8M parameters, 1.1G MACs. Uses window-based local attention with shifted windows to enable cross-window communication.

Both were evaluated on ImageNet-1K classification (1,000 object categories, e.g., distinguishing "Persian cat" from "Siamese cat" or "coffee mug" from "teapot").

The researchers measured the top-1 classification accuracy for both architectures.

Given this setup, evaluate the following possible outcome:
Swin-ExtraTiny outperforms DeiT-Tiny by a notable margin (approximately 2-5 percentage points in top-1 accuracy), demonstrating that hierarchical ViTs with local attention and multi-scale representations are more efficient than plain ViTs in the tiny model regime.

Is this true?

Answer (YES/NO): YES